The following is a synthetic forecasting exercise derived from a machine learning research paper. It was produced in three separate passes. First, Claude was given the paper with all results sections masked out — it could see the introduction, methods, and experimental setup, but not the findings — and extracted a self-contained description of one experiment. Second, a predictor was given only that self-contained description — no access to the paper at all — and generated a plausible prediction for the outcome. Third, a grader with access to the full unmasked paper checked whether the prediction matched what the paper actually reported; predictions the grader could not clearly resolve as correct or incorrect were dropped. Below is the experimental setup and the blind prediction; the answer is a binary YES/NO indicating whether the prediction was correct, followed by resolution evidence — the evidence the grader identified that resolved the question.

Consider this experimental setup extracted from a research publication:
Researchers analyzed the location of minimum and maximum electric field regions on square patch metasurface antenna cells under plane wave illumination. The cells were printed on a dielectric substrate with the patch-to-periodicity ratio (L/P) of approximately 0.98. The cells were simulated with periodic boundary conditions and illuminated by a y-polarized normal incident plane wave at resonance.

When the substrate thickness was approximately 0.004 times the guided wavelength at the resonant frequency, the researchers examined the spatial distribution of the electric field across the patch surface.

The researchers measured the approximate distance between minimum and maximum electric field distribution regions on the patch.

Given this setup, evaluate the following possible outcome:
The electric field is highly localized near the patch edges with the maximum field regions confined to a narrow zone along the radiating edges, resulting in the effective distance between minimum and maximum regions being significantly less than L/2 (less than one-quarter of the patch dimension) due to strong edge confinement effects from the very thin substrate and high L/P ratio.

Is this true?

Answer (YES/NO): NO